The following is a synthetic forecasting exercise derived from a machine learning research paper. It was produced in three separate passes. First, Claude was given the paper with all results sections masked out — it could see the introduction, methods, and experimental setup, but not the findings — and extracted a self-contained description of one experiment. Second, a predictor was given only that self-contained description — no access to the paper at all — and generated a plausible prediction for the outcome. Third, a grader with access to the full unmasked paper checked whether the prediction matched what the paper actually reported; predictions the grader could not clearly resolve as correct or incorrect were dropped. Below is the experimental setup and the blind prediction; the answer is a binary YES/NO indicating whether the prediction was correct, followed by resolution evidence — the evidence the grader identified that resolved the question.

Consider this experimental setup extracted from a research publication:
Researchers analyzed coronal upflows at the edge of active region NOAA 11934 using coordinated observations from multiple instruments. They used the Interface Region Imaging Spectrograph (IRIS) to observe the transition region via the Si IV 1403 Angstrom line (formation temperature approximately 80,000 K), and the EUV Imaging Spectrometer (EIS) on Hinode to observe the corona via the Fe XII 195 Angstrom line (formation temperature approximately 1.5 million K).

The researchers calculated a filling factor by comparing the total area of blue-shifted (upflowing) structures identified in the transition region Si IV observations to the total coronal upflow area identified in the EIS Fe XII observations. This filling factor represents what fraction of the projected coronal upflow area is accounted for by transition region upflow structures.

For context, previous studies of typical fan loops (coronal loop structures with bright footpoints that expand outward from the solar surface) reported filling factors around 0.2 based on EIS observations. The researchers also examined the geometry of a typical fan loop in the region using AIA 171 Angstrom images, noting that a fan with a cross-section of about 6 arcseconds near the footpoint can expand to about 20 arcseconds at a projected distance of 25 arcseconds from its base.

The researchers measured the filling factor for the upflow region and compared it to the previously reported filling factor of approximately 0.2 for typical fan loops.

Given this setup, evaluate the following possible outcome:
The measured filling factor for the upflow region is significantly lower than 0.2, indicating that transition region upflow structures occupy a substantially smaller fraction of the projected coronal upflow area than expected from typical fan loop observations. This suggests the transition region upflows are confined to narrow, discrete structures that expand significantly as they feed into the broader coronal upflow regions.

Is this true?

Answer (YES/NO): YES